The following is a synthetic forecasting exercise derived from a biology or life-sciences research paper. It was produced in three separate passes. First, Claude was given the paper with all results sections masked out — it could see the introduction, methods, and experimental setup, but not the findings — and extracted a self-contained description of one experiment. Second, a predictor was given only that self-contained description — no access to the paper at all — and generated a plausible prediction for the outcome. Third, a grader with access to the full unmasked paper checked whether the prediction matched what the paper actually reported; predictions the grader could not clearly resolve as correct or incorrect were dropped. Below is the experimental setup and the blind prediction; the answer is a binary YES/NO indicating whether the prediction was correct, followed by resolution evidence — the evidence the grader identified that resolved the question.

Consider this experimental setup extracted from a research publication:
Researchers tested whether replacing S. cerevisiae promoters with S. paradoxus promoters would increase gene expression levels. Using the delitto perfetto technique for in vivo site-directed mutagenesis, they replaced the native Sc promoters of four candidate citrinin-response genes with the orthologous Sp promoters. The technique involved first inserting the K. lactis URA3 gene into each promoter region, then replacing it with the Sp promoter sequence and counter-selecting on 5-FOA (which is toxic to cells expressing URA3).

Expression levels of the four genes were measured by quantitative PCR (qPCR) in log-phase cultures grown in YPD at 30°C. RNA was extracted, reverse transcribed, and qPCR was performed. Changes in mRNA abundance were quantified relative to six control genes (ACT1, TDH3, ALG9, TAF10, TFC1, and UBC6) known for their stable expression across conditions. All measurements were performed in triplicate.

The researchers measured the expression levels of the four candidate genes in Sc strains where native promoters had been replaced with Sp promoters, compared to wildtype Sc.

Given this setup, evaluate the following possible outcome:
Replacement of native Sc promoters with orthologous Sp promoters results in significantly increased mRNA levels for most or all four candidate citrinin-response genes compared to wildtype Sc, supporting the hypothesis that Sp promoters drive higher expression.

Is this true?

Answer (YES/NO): YES